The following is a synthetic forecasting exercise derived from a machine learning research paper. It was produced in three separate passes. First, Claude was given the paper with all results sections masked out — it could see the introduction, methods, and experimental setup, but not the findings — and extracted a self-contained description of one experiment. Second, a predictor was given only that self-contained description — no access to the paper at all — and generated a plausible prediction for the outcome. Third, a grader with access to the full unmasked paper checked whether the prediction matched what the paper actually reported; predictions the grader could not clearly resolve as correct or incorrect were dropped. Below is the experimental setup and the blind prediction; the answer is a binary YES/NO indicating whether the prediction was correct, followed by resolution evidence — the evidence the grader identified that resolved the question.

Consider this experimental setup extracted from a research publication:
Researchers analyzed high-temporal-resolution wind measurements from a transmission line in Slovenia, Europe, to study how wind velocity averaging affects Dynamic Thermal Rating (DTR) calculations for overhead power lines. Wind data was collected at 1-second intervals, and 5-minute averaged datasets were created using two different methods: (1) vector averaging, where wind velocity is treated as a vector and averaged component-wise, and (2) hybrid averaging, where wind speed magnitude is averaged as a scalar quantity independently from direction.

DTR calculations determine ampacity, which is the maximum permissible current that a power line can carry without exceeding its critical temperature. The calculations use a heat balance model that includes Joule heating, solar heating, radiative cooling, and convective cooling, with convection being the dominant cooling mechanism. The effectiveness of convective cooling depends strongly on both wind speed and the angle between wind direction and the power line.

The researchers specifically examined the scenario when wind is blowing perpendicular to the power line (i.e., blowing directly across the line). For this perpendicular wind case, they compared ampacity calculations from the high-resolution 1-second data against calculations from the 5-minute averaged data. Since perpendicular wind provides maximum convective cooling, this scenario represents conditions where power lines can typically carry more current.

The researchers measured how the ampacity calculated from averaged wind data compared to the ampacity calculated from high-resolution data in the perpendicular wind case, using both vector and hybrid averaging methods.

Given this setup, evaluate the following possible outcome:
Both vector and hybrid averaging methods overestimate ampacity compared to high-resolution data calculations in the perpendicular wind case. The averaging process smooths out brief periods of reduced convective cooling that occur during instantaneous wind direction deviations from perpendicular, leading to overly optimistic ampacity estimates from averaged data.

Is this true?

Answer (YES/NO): NO